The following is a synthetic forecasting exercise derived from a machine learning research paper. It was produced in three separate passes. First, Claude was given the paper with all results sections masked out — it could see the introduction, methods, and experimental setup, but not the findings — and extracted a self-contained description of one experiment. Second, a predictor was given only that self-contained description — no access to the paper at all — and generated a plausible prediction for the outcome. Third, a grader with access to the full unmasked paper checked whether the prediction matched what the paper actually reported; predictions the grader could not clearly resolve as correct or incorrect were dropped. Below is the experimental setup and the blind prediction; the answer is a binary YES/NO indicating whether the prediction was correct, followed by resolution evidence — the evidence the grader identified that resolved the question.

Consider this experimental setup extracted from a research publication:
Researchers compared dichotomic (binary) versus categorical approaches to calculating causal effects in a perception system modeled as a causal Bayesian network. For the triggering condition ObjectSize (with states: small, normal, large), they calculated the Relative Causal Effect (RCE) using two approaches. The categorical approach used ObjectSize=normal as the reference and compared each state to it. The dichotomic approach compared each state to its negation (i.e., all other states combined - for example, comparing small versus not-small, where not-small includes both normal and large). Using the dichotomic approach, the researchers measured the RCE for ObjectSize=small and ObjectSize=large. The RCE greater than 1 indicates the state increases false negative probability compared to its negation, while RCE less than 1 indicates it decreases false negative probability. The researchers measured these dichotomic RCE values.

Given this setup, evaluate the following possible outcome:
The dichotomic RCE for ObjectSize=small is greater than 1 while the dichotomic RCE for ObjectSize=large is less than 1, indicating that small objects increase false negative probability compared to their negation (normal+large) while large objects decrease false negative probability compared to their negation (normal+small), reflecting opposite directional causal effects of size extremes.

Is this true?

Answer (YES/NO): YES